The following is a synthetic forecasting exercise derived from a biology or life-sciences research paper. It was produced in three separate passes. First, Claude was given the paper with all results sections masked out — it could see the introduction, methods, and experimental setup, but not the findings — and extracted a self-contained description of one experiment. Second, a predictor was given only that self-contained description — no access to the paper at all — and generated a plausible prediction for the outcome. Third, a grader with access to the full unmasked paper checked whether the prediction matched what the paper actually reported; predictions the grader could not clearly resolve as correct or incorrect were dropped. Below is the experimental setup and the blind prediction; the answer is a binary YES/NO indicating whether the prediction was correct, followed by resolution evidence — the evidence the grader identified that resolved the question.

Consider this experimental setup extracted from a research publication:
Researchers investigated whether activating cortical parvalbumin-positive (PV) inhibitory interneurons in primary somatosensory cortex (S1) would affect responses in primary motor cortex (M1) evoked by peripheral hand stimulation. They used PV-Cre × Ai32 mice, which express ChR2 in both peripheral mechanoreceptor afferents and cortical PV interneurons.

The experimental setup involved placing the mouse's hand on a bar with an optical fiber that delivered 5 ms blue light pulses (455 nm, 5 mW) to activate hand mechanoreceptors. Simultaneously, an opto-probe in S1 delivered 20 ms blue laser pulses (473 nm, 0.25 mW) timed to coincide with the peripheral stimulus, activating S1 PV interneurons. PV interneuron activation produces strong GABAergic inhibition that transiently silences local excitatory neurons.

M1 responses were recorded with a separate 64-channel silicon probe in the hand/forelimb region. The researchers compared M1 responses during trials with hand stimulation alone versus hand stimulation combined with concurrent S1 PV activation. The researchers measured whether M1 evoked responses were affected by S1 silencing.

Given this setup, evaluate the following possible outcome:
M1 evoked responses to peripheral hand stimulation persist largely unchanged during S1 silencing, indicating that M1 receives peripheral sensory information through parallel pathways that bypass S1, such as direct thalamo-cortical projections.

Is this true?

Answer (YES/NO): NO